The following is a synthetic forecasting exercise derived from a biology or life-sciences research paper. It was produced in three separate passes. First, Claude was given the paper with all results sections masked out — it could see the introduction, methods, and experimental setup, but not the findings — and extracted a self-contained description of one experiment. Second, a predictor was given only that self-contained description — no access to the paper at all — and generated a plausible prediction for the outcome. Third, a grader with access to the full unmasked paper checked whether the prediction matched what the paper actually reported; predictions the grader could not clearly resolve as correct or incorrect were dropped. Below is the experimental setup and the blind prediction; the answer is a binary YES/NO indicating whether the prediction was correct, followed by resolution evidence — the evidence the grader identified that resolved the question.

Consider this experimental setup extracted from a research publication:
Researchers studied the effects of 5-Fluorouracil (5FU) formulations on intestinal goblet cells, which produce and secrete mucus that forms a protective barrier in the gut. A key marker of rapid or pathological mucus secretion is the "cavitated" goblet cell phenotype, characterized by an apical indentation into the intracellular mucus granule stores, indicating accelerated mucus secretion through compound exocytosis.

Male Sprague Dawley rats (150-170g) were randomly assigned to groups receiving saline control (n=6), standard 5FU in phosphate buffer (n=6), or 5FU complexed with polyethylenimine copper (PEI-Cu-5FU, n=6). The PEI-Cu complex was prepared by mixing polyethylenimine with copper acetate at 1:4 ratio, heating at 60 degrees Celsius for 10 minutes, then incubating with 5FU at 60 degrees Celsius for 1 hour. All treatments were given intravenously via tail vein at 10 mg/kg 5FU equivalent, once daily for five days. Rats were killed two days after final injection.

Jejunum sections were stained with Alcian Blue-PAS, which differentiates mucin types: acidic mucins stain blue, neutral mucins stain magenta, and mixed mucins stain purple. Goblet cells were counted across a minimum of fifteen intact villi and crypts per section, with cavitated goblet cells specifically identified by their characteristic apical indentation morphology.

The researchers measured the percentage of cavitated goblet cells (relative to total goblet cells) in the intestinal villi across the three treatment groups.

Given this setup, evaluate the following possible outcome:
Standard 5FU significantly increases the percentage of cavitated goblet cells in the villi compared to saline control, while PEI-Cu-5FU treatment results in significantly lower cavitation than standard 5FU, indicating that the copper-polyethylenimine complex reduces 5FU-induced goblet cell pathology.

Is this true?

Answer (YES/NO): NO